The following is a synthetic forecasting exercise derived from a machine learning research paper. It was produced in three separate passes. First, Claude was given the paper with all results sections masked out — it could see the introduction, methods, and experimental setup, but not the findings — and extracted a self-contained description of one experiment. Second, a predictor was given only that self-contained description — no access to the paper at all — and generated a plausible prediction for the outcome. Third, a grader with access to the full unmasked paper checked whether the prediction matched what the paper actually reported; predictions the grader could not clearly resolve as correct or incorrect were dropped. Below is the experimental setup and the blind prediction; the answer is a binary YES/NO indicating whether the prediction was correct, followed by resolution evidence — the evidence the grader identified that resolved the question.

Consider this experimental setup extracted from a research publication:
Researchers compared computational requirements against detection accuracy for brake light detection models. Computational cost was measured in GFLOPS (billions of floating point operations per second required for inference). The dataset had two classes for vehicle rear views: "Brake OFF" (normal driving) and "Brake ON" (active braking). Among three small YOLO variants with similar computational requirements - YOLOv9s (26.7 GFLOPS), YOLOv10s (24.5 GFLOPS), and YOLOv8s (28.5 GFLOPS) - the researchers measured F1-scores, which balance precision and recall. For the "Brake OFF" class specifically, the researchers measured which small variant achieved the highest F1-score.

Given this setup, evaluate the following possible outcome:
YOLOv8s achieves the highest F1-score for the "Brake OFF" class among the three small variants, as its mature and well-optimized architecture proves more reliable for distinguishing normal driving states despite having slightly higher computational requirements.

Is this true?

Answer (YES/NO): NO